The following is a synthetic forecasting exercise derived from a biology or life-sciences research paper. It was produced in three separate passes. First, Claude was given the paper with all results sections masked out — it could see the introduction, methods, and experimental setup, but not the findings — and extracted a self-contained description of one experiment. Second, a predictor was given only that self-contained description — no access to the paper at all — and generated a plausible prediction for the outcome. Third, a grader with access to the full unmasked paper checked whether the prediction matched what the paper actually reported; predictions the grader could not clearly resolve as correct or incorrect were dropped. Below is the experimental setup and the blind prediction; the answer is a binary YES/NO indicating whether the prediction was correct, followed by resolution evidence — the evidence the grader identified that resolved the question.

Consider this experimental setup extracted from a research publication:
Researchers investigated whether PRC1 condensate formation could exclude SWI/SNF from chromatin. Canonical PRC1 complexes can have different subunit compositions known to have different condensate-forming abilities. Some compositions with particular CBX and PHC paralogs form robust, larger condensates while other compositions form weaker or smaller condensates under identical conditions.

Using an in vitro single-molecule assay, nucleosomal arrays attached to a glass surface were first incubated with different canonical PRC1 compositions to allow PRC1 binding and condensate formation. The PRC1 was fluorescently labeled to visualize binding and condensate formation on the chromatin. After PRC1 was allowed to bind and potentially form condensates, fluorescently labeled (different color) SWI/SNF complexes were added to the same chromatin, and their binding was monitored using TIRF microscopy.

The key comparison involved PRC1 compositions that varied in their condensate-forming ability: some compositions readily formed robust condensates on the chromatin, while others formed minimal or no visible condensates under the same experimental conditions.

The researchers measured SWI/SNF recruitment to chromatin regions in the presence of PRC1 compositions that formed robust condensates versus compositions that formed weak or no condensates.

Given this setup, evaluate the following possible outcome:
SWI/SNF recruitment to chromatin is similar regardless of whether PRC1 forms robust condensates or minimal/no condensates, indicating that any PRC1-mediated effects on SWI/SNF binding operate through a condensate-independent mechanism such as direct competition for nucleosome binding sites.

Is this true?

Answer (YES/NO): NO